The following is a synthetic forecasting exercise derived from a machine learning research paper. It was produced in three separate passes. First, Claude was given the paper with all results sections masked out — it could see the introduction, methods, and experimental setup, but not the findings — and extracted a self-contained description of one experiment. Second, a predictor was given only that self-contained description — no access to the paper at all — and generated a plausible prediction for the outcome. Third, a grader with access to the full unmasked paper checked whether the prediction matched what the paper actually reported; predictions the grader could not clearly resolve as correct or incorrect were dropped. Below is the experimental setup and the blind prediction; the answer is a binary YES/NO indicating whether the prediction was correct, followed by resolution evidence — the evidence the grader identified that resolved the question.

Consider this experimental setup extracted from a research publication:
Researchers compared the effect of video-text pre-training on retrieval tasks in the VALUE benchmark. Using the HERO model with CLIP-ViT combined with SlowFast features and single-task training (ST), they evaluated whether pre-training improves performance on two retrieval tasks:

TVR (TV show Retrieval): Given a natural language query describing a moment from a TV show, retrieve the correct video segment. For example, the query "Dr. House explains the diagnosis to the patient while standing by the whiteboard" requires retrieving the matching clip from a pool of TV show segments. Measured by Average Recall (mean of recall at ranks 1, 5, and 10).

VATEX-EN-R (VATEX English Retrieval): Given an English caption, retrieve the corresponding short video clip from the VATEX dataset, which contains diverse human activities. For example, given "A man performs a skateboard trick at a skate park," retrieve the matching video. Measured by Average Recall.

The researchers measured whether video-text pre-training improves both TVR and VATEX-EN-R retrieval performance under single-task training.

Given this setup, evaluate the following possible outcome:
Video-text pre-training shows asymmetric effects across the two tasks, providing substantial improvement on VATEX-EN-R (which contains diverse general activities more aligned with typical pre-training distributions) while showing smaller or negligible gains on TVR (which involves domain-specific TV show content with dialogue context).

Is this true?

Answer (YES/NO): NO